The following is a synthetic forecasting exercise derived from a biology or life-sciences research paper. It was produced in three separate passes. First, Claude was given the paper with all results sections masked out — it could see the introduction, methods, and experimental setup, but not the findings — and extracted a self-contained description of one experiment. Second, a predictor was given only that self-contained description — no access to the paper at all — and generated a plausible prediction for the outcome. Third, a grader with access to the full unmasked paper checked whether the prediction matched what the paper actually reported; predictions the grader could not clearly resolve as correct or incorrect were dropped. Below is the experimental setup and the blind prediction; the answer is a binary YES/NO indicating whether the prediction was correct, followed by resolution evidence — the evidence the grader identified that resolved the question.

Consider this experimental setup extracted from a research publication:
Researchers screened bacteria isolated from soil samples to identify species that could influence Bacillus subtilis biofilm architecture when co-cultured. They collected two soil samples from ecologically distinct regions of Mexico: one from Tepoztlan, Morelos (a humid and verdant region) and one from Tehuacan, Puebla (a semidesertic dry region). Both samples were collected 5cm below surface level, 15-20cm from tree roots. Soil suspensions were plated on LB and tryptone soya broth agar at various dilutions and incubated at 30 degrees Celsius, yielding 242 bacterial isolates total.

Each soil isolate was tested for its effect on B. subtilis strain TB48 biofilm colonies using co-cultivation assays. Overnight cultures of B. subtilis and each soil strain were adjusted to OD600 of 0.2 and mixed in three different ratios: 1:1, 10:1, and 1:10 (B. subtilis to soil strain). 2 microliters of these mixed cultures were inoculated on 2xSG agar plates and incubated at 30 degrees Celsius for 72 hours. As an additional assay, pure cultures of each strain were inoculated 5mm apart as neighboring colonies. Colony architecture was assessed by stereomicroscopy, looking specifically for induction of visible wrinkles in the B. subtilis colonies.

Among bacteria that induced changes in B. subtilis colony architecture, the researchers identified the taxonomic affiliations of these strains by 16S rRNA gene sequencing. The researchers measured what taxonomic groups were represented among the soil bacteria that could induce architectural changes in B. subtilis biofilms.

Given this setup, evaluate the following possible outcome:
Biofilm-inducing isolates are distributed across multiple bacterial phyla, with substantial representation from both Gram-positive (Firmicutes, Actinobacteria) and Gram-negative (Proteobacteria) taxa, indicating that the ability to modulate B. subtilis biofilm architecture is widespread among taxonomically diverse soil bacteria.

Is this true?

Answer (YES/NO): NO